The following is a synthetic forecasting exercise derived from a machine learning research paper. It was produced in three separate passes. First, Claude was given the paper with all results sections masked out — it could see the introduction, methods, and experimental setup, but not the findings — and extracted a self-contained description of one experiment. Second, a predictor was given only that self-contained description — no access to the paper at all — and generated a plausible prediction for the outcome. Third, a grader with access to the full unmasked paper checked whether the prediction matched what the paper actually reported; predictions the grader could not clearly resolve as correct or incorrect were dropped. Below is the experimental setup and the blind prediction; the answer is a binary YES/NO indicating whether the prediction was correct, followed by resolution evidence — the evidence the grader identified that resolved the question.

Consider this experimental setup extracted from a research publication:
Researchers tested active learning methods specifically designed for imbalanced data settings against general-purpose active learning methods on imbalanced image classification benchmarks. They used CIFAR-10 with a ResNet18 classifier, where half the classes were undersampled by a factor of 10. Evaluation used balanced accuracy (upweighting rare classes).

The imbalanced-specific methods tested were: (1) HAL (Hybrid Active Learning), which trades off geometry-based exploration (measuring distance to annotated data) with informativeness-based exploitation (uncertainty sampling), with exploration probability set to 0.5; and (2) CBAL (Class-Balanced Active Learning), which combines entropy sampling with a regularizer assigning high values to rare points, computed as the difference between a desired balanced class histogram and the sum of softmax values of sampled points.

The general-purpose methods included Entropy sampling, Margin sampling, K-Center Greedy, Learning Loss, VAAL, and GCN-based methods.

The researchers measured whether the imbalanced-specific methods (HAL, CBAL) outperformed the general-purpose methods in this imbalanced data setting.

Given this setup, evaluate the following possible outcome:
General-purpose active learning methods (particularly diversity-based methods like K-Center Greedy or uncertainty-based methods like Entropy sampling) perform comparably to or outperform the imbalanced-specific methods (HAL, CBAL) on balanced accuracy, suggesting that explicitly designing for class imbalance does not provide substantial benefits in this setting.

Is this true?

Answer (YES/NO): YES